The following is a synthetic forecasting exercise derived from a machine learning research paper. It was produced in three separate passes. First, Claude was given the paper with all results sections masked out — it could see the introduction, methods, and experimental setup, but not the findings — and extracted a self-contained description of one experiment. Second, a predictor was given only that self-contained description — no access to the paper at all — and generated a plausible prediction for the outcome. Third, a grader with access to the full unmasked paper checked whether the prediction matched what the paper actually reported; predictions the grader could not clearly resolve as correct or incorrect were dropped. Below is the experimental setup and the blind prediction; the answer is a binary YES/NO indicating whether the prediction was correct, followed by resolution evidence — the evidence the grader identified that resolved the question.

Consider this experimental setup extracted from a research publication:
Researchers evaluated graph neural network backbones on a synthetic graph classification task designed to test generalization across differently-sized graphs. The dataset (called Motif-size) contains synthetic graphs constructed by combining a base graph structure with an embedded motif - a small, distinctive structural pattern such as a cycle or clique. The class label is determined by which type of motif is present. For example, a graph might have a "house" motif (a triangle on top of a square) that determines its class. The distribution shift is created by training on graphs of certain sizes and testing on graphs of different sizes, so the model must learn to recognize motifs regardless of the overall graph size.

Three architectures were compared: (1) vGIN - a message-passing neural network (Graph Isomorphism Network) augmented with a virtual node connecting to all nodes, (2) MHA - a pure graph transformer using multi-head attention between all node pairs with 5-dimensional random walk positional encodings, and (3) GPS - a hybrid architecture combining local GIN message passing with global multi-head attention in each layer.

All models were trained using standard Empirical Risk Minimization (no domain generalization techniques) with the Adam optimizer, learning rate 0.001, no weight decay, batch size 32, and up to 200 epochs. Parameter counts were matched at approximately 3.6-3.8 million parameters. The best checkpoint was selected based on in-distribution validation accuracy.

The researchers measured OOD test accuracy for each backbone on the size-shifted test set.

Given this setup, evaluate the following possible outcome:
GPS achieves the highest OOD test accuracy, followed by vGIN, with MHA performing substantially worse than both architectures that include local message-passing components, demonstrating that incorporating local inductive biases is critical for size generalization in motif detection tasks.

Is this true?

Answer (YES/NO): NO